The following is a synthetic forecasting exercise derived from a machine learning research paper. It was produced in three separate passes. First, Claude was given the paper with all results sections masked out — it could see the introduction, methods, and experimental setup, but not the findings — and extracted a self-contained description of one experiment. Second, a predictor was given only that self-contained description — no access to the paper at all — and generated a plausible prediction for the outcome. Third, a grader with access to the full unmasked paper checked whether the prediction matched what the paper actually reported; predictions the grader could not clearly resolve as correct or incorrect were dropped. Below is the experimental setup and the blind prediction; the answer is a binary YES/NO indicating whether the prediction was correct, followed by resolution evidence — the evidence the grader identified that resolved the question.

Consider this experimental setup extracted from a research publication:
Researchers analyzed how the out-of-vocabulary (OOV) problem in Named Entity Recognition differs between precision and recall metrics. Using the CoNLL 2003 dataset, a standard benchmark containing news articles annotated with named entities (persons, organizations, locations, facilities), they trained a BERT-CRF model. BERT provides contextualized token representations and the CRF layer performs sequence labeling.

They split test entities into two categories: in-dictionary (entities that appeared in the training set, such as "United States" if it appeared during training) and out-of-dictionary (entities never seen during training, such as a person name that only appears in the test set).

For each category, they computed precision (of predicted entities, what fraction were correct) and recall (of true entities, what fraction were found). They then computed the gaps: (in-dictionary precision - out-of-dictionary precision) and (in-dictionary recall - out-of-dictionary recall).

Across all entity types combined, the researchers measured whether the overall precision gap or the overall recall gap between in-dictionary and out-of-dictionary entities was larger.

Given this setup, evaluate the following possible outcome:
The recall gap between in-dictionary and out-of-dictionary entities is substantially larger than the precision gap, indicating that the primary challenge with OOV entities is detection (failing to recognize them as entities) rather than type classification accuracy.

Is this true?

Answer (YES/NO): NO